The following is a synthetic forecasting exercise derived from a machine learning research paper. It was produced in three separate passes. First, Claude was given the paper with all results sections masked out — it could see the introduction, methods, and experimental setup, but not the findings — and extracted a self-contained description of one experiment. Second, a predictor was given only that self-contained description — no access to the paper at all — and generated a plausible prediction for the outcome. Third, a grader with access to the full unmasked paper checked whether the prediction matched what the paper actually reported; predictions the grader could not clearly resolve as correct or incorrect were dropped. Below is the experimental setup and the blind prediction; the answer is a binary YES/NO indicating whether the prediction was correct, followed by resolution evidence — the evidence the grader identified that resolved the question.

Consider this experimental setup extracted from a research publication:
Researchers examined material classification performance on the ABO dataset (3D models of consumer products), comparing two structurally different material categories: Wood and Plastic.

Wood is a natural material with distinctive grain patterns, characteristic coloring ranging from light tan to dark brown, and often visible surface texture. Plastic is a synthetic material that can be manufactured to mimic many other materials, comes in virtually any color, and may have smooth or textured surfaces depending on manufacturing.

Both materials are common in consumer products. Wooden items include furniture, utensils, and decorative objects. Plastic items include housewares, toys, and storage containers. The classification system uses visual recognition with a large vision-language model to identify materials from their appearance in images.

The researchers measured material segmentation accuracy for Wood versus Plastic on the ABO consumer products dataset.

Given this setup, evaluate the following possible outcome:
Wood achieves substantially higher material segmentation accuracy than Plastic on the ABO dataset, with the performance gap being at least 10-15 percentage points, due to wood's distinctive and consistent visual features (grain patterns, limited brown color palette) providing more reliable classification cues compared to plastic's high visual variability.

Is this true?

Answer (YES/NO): YES